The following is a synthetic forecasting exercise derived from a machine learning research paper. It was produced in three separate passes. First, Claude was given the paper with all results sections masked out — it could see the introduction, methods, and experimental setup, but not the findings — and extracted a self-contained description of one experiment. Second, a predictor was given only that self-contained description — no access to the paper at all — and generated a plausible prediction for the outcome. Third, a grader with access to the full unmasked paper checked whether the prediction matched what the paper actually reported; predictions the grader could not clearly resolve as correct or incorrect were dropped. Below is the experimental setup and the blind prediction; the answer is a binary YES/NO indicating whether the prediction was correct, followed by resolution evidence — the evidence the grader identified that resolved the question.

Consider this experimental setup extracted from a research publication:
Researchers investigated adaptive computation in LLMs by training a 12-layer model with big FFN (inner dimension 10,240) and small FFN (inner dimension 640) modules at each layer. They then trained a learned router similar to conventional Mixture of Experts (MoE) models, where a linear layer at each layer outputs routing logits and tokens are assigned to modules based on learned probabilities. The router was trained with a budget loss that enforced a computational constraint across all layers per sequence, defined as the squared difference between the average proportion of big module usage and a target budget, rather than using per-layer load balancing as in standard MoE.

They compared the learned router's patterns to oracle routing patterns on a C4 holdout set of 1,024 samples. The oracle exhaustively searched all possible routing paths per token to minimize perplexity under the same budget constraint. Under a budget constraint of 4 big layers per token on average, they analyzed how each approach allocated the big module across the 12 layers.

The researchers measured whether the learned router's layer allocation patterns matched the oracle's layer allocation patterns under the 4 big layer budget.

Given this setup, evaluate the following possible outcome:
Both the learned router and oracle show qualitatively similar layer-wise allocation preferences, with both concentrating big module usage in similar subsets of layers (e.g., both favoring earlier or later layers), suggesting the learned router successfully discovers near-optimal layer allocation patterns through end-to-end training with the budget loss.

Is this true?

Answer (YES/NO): NO